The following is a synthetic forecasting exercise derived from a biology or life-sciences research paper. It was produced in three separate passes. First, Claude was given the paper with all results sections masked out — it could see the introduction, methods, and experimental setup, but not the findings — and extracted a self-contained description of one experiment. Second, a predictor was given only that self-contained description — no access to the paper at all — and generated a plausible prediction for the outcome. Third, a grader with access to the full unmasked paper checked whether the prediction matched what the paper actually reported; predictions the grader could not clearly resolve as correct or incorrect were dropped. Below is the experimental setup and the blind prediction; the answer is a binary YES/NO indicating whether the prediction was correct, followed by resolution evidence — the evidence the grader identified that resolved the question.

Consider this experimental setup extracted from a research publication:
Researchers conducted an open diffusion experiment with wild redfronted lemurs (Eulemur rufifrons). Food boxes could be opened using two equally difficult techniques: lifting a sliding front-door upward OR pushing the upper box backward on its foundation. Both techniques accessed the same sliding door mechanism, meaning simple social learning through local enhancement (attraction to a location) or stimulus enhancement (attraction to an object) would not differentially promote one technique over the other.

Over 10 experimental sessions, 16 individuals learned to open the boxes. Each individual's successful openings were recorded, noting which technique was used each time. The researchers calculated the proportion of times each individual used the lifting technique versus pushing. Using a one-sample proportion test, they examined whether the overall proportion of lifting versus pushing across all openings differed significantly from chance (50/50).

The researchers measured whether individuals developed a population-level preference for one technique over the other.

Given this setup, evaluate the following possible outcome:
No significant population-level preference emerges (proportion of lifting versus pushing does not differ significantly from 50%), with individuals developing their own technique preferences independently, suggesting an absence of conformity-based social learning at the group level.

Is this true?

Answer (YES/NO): NO